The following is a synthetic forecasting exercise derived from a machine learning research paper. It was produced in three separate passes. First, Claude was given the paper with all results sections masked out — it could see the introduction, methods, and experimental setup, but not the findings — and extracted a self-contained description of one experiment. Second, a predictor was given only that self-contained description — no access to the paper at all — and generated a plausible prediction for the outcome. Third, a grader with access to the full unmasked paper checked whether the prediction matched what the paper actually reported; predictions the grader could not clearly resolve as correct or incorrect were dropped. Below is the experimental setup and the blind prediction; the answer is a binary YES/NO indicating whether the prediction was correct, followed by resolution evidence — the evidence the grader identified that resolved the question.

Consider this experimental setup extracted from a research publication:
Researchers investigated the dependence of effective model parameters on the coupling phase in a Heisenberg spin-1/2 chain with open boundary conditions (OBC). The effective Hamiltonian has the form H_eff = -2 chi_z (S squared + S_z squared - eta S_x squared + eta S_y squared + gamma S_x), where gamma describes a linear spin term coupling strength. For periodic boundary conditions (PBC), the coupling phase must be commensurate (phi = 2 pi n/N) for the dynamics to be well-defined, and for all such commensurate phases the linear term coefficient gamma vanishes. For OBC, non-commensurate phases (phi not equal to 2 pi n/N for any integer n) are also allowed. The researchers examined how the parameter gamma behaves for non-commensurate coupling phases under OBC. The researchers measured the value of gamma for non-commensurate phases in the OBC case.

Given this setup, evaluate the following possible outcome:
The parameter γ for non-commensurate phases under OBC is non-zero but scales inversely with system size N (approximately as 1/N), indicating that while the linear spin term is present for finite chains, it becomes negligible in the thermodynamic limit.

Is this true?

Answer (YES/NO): NO